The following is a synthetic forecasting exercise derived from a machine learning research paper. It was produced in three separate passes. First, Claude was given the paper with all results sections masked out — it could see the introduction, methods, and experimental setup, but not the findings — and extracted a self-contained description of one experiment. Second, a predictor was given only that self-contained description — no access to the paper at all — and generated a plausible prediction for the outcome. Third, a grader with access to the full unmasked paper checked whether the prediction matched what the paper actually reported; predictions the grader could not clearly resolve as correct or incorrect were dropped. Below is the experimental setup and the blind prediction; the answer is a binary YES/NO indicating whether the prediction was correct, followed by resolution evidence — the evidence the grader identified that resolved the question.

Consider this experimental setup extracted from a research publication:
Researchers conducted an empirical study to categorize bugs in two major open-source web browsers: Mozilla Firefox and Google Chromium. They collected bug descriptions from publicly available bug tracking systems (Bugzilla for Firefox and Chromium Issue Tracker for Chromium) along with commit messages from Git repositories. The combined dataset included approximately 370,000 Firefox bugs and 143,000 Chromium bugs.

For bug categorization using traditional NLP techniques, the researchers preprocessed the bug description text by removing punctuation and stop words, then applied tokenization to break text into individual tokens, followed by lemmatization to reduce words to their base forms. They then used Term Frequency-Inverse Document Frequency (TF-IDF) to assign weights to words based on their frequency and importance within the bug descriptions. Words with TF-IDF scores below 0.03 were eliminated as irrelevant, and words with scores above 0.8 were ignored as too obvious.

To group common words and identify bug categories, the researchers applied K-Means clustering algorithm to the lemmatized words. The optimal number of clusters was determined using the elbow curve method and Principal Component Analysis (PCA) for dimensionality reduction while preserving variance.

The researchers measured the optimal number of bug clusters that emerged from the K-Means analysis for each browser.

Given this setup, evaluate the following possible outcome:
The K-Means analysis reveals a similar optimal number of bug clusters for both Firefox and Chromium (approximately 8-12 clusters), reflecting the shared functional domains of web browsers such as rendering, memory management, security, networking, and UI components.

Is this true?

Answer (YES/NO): NO